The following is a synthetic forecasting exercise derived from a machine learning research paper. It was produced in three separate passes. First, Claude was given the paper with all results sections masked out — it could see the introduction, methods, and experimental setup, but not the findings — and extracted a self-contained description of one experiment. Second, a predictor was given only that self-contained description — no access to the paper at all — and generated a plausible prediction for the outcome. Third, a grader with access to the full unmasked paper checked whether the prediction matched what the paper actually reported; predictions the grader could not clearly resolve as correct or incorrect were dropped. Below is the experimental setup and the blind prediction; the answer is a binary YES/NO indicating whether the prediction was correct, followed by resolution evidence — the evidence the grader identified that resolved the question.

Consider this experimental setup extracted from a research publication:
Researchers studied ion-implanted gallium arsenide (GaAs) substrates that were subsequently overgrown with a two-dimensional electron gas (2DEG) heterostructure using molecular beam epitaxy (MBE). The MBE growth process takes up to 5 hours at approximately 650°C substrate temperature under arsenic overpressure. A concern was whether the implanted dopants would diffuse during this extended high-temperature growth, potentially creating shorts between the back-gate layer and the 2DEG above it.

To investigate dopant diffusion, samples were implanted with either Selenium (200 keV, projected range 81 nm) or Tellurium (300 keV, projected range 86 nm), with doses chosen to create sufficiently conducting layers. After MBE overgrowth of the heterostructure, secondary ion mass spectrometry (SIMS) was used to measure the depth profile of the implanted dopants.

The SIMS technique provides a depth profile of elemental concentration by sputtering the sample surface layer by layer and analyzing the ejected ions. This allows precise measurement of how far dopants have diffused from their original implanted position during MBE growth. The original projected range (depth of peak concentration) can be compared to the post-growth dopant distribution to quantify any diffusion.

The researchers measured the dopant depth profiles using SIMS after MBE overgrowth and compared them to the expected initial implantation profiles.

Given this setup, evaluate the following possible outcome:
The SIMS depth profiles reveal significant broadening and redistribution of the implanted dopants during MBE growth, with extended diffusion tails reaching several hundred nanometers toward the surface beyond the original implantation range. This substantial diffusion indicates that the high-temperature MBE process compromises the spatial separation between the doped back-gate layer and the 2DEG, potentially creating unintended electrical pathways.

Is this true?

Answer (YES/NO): NO